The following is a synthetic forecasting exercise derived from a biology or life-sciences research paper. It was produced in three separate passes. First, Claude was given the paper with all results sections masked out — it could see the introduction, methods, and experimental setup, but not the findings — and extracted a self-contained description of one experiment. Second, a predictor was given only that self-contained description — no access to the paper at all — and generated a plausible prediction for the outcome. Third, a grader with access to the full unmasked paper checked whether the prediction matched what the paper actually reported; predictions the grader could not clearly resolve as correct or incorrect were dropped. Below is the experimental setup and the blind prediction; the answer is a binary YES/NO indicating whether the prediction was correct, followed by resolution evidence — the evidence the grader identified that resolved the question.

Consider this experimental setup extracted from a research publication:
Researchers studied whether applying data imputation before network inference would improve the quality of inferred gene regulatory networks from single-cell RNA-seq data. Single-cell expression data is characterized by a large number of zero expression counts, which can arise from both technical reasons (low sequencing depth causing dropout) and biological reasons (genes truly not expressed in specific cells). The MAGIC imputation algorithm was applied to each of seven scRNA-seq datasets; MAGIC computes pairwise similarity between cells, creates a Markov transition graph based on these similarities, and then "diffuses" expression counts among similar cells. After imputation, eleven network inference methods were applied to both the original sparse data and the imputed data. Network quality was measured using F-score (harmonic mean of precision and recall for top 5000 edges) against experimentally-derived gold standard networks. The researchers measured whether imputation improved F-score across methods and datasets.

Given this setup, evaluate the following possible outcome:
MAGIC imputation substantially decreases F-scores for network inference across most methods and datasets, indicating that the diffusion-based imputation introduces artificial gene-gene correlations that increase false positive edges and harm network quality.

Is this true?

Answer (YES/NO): NO